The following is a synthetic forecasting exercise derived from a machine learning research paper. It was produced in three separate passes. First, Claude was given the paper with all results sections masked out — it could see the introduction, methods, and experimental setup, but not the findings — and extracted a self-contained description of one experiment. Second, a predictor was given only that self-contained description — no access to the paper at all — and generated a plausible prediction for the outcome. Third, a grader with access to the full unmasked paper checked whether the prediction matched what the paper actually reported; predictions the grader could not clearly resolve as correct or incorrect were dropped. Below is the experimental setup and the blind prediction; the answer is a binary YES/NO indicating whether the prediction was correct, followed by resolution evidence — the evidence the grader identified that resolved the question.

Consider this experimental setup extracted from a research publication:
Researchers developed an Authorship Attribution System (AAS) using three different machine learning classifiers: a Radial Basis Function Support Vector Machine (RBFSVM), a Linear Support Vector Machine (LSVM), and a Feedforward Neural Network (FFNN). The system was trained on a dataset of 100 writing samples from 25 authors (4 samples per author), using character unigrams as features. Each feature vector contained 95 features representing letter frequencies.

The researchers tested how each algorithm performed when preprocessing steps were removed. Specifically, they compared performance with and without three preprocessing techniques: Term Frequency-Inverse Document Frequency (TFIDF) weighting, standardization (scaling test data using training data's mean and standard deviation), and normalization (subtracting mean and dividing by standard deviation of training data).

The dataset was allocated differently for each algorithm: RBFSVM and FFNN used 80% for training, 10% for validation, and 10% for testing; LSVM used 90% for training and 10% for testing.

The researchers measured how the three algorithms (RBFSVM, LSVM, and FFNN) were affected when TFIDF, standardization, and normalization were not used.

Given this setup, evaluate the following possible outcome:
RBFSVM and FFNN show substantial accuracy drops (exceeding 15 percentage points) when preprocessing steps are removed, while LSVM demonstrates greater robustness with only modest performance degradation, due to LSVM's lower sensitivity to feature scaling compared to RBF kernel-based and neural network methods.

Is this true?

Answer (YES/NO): NO